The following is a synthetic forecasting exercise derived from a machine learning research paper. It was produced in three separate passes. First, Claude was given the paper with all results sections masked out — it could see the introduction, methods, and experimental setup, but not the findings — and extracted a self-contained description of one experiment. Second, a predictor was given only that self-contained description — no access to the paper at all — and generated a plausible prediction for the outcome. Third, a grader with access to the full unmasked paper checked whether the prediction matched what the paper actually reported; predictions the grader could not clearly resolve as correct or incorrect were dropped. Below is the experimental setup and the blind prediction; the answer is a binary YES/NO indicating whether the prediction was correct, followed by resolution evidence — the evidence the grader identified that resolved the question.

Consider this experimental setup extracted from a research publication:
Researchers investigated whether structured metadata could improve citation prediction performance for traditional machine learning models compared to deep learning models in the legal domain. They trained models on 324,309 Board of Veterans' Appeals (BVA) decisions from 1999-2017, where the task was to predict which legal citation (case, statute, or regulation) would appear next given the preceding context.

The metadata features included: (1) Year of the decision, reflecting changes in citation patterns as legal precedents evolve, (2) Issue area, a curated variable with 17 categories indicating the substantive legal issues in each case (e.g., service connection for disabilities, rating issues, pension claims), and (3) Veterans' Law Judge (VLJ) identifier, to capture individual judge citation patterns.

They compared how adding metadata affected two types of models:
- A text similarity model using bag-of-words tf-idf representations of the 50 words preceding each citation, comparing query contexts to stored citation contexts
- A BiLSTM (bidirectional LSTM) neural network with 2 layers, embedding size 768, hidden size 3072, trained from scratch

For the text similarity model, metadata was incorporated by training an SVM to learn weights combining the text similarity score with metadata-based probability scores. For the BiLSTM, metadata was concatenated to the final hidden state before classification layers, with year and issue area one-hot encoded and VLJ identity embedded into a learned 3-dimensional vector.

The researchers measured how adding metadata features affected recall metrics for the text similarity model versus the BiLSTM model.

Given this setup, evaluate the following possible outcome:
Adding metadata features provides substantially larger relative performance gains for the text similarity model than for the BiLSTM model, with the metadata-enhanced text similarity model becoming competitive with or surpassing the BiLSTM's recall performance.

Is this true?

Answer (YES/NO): NO